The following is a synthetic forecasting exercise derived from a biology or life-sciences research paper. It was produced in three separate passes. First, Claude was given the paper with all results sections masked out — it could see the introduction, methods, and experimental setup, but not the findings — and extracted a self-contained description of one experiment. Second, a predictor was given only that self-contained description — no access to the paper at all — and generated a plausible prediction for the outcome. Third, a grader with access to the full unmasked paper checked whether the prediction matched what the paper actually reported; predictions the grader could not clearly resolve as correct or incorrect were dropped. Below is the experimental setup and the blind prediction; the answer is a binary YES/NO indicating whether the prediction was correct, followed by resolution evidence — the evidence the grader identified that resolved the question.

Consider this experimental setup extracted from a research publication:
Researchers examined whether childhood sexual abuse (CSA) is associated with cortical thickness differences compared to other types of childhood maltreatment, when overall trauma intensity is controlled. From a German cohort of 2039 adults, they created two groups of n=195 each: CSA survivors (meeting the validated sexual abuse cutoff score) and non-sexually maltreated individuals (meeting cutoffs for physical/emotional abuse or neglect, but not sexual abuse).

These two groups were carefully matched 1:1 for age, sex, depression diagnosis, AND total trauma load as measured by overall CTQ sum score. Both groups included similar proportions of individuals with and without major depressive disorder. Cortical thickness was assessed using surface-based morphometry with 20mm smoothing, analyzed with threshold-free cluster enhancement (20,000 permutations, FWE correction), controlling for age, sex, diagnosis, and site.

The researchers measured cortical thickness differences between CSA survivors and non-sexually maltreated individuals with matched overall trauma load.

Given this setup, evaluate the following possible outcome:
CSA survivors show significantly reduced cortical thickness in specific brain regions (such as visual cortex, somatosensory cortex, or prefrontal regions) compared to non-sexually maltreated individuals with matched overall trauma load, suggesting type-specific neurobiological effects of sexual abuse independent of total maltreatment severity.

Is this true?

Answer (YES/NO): NO